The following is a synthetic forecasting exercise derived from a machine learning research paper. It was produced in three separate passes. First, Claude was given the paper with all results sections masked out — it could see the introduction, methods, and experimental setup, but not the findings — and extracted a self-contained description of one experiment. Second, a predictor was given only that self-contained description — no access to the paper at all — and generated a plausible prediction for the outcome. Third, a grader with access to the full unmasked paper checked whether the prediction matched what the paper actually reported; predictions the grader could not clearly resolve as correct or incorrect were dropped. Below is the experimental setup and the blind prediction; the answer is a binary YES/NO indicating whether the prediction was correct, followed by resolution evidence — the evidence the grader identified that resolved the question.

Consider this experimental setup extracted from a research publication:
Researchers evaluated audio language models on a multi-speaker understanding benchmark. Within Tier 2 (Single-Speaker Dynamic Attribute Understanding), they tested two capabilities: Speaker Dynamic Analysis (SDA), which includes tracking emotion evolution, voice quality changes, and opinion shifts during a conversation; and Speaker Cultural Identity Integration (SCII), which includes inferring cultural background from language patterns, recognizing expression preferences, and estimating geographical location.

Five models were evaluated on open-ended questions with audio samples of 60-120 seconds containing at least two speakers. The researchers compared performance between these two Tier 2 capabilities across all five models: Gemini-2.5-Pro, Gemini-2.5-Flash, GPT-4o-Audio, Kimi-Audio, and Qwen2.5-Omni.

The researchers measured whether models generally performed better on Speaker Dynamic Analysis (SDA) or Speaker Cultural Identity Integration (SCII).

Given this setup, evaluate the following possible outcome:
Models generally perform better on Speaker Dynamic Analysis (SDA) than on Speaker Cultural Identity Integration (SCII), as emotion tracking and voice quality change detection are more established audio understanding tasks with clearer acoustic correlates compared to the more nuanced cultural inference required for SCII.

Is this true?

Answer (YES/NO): NO